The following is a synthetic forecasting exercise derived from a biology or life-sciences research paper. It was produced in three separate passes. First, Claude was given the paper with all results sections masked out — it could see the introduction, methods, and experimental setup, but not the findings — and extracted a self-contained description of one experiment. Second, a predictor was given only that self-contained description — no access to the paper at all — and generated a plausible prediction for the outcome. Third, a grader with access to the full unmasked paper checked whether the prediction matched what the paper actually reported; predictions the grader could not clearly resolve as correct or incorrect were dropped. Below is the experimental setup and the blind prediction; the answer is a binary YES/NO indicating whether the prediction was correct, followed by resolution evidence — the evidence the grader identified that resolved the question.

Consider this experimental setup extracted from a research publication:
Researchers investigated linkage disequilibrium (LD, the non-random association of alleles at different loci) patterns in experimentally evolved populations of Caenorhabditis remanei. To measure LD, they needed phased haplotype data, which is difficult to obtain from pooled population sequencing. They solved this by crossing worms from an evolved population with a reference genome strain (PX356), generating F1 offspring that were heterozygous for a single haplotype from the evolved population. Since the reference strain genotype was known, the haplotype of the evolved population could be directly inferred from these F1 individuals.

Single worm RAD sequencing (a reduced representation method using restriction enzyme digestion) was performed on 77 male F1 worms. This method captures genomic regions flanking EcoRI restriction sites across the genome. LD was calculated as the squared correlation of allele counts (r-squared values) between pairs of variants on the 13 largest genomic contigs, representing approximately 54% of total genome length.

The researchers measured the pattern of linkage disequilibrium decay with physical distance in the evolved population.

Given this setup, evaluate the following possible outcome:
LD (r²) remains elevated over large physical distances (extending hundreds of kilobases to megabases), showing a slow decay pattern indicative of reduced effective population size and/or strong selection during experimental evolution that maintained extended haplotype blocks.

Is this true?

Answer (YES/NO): NO